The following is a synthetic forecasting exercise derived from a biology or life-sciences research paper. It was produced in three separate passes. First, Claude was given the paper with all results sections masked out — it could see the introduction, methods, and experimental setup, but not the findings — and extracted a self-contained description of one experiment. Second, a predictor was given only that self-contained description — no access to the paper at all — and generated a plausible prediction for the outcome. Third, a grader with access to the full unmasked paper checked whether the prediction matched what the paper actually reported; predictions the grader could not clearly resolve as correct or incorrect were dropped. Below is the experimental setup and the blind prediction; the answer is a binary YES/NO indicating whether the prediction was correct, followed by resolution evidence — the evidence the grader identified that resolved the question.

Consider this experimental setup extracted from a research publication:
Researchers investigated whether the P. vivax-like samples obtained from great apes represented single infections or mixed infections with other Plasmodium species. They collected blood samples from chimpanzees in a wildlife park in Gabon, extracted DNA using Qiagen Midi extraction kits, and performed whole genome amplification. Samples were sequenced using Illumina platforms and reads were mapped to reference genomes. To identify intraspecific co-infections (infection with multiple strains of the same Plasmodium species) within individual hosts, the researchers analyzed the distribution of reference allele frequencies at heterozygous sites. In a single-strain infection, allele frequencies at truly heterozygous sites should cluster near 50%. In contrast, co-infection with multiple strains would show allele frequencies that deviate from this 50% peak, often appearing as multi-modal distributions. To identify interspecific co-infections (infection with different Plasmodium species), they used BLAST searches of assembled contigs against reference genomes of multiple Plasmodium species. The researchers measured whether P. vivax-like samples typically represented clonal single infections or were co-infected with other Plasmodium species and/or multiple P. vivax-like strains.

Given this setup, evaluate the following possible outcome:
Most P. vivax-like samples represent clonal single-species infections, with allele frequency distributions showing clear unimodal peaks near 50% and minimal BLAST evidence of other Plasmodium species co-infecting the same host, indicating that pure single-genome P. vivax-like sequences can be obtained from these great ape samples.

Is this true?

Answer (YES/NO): NO